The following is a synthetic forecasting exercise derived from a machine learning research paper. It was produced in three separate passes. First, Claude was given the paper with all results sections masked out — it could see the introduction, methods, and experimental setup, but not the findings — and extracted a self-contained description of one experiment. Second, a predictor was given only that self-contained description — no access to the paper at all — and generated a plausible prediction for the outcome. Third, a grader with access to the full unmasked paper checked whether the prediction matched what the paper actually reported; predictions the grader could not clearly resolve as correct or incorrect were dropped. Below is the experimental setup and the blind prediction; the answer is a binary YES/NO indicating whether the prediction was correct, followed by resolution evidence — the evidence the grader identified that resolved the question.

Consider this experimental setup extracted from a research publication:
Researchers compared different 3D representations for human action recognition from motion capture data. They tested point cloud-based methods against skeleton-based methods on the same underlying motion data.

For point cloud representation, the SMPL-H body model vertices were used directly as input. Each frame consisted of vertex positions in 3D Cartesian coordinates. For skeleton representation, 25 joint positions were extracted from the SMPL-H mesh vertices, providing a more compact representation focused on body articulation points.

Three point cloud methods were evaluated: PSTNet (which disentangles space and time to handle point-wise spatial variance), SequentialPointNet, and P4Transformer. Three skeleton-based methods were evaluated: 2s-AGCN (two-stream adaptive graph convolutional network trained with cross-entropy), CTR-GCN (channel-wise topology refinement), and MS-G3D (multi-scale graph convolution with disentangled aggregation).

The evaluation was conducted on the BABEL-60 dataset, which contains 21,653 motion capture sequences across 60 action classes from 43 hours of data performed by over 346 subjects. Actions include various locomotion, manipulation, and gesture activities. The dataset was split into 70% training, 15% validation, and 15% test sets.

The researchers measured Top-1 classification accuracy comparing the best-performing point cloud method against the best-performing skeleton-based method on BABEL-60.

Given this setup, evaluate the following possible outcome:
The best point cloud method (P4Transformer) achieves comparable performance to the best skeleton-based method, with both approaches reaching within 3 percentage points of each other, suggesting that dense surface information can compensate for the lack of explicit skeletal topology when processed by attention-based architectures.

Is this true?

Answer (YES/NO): NO